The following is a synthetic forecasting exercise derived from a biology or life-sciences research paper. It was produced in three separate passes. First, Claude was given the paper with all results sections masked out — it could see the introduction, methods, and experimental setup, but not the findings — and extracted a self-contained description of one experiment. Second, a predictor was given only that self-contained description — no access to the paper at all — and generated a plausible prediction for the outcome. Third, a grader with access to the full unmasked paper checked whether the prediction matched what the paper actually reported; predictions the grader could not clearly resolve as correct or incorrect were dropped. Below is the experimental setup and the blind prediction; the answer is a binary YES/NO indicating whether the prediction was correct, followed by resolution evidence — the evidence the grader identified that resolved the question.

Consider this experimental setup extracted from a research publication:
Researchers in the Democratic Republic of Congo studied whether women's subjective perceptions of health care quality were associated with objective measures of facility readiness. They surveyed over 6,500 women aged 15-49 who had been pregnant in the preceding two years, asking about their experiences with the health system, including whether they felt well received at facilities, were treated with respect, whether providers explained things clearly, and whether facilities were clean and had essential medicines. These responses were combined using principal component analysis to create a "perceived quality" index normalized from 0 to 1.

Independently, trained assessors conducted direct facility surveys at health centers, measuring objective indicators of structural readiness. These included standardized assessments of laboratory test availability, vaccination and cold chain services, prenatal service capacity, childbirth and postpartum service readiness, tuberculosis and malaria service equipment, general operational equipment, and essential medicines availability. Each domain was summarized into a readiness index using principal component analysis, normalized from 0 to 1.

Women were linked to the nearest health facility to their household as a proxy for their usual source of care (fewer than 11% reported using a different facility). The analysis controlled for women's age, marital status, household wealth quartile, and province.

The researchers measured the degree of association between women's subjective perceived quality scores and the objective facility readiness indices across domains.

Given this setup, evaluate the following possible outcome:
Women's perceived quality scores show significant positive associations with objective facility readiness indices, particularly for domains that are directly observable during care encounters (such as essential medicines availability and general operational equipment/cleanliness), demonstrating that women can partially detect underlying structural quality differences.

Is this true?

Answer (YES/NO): NO